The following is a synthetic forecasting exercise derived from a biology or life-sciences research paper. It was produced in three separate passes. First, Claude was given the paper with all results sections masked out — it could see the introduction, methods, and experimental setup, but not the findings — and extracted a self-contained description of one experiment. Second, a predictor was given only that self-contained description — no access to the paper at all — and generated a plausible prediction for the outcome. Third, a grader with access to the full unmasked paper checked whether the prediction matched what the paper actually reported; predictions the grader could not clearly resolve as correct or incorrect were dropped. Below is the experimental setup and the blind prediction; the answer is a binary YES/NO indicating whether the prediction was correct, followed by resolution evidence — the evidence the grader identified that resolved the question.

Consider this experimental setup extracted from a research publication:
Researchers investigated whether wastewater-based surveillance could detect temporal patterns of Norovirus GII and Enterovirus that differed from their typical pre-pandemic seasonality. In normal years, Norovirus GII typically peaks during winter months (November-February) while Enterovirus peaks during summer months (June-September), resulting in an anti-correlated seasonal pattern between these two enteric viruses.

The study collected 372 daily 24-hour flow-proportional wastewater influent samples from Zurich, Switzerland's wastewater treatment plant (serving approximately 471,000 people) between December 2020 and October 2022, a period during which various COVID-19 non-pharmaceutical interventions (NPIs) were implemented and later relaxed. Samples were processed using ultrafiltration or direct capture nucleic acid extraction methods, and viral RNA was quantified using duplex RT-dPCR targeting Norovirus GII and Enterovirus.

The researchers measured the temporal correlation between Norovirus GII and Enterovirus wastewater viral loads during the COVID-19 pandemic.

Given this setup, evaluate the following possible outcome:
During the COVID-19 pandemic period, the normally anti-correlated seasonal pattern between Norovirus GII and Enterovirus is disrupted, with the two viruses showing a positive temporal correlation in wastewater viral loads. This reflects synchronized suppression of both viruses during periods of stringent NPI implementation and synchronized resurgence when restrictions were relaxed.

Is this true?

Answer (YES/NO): YES